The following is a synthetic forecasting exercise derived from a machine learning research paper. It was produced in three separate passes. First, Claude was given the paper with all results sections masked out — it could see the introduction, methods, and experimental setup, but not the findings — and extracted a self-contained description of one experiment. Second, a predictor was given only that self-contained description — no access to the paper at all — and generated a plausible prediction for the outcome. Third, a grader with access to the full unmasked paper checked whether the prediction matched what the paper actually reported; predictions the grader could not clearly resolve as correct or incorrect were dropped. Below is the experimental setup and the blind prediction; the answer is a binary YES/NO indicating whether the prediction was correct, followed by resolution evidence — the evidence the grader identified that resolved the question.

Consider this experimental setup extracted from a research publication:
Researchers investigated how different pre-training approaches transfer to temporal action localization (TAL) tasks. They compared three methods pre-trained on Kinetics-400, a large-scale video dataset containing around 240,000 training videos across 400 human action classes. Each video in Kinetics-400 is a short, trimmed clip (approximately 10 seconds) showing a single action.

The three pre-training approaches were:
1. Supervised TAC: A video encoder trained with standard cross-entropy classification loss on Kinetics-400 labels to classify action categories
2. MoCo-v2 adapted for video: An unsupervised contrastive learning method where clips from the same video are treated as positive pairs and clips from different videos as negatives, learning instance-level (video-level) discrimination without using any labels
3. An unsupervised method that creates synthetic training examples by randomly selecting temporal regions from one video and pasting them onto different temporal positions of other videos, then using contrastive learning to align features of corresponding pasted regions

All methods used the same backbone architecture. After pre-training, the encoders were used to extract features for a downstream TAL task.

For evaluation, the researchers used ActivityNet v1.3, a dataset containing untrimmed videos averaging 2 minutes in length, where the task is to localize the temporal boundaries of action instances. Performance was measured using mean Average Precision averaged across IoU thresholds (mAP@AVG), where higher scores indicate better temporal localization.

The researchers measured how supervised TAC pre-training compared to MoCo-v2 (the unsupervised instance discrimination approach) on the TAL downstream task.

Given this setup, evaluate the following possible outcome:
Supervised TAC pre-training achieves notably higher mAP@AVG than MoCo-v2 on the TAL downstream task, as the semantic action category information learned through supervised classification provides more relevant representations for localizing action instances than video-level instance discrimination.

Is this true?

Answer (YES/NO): YES